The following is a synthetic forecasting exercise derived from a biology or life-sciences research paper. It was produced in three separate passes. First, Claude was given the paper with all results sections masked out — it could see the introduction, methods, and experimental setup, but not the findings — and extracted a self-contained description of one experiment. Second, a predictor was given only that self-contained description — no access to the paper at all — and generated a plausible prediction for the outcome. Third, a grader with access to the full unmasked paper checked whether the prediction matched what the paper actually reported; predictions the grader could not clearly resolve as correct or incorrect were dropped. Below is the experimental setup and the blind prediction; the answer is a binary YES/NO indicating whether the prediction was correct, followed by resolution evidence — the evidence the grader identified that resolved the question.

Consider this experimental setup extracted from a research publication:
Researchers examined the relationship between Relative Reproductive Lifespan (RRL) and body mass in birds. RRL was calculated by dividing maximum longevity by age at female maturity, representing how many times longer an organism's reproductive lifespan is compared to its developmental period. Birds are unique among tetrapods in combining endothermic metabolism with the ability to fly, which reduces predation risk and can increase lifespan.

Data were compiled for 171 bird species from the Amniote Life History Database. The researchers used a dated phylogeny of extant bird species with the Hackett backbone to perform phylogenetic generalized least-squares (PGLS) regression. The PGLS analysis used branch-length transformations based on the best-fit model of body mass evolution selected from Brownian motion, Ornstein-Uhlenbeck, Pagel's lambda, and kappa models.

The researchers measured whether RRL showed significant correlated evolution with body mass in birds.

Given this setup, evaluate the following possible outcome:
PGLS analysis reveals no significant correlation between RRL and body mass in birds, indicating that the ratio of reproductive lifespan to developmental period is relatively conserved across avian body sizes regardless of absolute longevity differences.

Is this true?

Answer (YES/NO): YES